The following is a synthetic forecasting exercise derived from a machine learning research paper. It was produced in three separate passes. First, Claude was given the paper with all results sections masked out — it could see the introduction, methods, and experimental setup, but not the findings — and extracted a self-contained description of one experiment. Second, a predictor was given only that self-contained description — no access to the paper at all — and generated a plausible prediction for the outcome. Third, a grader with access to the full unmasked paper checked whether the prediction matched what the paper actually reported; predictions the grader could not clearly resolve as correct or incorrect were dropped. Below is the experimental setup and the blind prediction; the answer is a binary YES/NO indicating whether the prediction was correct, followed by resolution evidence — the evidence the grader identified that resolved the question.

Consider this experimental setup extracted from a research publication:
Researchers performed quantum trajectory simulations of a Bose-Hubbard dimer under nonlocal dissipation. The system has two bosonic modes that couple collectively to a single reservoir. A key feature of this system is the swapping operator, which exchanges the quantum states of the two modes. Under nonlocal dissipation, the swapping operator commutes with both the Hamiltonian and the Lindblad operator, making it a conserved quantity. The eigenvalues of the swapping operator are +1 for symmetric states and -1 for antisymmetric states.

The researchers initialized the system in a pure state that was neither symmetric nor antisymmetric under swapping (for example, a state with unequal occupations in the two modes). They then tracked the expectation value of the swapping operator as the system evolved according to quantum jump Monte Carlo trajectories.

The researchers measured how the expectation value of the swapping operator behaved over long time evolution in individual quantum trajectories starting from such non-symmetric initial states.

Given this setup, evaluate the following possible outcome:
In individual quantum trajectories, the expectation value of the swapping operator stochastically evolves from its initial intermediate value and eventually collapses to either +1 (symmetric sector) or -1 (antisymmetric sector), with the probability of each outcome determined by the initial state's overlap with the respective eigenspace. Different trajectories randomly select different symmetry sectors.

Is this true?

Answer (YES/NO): YES